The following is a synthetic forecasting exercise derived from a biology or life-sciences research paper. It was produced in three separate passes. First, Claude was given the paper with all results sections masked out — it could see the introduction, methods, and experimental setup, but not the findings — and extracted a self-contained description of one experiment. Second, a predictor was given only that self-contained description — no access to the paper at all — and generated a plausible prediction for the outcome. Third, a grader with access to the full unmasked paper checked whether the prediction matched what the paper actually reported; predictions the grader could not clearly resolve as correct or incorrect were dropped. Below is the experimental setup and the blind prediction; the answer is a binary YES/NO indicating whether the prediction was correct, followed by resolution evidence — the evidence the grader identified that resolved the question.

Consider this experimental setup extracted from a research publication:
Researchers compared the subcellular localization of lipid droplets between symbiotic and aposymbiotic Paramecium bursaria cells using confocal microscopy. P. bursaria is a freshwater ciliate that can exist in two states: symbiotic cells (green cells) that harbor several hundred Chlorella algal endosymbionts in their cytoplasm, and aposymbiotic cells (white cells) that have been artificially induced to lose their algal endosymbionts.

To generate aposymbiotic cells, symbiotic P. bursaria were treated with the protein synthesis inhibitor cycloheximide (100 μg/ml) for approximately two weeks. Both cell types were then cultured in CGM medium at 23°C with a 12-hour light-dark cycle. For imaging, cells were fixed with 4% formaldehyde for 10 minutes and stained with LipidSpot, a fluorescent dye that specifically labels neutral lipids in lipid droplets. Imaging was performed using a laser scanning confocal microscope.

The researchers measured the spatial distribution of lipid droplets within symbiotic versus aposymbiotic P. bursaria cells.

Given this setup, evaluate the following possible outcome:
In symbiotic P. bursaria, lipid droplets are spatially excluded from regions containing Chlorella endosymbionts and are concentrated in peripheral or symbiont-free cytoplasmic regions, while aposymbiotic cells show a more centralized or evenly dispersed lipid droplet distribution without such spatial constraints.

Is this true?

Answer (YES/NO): NO